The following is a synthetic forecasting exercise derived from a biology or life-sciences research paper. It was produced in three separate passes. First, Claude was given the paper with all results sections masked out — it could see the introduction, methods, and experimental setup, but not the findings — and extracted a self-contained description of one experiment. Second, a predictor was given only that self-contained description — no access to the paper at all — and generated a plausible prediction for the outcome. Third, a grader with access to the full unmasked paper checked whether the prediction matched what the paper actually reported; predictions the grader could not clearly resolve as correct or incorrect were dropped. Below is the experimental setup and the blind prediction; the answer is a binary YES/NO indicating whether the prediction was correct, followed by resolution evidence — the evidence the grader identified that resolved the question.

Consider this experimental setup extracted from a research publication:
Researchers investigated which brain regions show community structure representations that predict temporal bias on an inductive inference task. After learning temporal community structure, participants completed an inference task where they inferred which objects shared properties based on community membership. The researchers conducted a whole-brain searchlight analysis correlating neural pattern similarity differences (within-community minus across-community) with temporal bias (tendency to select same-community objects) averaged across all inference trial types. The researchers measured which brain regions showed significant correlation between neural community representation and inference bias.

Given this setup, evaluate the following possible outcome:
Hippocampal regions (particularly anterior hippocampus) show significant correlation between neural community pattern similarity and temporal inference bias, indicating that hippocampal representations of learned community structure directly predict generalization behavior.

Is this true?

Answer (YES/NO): NO